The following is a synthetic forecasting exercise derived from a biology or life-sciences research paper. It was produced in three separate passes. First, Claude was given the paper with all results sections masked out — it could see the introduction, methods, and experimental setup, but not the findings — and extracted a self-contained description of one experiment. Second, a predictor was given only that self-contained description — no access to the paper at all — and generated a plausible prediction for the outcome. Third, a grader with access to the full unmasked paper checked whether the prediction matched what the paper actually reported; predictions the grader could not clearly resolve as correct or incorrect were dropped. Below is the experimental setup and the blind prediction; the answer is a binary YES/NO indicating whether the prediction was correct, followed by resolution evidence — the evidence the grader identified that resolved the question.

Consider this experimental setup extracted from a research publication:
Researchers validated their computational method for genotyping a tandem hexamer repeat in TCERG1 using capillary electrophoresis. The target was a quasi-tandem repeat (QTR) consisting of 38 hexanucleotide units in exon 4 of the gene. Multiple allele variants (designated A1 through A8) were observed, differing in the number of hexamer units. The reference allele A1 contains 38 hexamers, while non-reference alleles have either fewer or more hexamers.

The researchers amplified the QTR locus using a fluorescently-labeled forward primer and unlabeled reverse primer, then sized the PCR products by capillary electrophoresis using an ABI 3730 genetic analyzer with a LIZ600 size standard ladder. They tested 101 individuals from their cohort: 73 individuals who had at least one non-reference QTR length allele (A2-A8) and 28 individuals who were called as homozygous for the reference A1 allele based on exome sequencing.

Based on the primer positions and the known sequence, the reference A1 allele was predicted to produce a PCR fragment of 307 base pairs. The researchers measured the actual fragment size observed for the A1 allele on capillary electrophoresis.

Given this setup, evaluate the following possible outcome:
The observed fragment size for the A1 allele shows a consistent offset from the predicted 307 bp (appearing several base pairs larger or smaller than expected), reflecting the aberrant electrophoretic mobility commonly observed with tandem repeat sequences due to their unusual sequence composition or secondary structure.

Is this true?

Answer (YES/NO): YES